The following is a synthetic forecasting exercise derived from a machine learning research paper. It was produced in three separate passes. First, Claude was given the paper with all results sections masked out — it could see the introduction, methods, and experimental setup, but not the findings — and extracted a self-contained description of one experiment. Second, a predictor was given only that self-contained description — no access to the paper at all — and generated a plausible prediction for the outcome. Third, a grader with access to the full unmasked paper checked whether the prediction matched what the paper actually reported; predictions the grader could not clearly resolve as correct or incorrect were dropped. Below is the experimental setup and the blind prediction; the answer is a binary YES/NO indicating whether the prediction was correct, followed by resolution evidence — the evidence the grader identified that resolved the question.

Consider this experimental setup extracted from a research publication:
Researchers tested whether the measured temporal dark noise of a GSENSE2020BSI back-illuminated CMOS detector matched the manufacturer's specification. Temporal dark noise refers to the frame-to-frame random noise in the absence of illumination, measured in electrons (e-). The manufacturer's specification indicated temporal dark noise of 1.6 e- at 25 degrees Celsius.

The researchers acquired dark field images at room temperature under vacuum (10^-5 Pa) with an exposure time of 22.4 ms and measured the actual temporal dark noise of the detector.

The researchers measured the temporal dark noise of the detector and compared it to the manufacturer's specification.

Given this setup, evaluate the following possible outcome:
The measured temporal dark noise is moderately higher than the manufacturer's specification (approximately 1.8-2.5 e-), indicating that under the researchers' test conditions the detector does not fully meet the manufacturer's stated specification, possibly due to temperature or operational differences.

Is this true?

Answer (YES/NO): YES